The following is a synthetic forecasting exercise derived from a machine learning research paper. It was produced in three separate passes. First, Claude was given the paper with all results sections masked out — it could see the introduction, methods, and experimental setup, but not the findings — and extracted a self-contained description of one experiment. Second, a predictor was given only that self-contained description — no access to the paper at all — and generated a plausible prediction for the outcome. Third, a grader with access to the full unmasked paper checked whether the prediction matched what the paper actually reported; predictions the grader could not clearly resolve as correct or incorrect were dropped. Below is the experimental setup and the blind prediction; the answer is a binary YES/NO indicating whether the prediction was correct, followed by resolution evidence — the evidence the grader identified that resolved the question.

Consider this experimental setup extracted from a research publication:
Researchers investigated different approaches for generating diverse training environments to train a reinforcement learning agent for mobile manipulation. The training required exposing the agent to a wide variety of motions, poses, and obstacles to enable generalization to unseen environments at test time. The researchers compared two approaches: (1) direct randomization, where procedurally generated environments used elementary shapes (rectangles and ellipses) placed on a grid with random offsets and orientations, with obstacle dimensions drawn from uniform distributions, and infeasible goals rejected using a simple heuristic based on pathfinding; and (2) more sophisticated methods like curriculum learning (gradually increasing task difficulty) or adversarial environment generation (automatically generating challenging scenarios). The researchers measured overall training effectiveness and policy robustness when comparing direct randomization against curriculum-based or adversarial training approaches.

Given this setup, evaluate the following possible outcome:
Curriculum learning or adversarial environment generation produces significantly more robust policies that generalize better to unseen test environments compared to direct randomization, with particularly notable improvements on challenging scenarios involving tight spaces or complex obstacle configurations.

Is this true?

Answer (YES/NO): NO